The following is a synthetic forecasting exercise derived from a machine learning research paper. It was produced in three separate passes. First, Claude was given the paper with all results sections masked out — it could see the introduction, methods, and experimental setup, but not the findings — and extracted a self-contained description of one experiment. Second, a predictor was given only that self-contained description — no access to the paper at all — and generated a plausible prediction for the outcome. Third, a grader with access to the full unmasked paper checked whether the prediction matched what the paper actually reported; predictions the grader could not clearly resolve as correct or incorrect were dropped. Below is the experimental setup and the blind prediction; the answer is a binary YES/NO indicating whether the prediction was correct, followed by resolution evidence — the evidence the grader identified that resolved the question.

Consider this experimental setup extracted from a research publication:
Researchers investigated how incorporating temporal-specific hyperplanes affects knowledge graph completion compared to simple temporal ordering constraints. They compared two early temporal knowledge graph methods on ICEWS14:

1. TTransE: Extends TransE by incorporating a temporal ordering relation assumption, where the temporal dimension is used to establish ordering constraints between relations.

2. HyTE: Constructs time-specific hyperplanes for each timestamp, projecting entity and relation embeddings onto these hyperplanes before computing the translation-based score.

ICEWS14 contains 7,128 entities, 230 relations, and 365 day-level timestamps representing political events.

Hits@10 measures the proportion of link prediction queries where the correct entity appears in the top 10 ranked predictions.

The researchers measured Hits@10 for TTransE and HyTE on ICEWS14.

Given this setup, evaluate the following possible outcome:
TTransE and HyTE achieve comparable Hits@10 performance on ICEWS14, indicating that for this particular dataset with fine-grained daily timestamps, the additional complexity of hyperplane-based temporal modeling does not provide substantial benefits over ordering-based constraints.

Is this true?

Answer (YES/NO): NO